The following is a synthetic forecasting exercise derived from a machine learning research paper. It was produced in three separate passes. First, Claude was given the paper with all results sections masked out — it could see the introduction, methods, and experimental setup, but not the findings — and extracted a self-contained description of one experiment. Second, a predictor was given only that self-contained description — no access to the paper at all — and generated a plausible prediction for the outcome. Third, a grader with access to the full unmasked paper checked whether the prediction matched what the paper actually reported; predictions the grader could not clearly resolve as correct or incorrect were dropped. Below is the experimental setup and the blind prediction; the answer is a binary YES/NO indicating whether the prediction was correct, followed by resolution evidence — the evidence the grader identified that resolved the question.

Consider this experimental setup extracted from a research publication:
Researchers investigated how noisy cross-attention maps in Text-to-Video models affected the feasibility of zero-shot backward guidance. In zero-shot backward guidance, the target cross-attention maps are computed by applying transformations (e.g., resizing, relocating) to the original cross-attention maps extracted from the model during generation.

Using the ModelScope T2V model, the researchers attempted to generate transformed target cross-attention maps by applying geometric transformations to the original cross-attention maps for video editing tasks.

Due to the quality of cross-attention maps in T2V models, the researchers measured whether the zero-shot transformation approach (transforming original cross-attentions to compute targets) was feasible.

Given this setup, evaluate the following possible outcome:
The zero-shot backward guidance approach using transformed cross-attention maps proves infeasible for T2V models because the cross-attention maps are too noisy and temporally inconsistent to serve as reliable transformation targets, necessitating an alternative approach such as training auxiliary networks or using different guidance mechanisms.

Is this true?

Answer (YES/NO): NO